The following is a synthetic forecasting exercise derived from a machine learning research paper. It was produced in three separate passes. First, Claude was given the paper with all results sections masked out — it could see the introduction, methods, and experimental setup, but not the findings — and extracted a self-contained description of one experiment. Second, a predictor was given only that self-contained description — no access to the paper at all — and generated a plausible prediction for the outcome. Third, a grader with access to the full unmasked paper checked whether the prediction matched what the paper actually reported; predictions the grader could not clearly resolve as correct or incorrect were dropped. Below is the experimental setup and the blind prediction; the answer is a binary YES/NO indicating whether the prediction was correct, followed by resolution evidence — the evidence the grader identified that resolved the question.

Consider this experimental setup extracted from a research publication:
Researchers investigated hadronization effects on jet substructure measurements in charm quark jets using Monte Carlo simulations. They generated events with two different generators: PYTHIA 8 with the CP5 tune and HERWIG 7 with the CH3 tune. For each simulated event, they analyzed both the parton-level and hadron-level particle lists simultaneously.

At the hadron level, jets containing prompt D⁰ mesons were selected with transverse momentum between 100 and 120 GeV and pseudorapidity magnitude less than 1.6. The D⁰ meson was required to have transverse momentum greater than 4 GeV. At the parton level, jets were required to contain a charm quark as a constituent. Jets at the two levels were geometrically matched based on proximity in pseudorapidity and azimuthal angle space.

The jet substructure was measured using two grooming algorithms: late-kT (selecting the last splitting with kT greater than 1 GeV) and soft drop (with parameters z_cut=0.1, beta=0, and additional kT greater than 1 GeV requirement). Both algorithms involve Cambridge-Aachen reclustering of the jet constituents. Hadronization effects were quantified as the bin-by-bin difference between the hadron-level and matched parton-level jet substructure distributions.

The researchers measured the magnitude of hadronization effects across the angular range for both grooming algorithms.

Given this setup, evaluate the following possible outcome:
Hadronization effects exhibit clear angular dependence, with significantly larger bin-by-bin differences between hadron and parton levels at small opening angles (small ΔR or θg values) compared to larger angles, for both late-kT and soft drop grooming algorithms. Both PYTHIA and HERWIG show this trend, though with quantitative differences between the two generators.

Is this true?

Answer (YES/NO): NO